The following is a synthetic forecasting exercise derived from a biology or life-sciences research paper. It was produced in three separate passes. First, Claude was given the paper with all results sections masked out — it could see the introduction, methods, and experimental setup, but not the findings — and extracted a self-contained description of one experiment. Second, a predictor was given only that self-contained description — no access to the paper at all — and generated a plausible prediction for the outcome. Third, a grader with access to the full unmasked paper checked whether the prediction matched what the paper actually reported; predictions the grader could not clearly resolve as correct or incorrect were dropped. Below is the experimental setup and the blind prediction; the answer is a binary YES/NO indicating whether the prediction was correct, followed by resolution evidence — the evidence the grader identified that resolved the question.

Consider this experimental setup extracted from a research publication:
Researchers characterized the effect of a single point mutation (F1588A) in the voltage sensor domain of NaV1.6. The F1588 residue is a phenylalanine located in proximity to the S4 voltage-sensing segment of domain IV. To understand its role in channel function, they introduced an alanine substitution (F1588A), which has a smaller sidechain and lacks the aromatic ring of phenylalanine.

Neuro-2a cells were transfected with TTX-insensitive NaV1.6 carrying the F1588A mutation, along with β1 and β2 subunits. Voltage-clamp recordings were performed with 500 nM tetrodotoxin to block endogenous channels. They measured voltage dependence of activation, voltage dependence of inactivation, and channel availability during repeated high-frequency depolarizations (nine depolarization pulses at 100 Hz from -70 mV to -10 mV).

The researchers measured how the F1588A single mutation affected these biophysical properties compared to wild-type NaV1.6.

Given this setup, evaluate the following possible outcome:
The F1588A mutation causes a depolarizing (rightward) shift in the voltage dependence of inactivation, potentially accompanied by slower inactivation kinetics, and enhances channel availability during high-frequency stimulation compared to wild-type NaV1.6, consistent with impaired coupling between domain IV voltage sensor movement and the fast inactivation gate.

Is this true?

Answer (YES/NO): NO